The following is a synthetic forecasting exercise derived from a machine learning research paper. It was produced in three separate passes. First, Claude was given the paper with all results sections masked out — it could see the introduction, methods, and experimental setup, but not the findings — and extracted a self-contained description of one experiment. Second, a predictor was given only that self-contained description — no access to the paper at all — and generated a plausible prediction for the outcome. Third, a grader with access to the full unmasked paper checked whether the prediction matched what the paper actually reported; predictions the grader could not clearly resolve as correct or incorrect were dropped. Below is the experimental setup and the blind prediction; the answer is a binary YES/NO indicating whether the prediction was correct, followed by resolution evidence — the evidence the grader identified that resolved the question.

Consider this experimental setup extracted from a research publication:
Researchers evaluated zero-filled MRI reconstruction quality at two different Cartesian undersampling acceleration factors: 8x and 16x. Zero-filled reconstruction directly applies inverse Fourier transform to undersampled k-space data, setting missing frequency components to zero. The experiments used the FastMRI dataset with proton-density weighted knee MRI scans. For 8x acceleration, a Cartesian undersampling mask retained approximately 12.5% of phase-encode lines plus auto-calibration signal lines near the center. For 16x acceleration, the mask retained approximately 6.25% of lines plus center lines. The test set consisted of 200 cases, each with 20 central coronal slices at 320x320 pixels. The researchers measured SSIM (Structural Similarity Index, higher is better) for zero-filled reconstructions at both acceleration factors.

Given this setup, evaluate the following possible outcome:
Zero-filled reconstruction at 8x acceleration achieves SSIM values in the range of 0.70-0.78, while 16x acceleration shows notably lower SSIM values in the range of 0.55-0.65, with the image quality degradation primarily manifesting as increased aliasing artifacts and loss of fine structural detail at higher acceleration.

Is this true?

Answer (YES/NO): NO